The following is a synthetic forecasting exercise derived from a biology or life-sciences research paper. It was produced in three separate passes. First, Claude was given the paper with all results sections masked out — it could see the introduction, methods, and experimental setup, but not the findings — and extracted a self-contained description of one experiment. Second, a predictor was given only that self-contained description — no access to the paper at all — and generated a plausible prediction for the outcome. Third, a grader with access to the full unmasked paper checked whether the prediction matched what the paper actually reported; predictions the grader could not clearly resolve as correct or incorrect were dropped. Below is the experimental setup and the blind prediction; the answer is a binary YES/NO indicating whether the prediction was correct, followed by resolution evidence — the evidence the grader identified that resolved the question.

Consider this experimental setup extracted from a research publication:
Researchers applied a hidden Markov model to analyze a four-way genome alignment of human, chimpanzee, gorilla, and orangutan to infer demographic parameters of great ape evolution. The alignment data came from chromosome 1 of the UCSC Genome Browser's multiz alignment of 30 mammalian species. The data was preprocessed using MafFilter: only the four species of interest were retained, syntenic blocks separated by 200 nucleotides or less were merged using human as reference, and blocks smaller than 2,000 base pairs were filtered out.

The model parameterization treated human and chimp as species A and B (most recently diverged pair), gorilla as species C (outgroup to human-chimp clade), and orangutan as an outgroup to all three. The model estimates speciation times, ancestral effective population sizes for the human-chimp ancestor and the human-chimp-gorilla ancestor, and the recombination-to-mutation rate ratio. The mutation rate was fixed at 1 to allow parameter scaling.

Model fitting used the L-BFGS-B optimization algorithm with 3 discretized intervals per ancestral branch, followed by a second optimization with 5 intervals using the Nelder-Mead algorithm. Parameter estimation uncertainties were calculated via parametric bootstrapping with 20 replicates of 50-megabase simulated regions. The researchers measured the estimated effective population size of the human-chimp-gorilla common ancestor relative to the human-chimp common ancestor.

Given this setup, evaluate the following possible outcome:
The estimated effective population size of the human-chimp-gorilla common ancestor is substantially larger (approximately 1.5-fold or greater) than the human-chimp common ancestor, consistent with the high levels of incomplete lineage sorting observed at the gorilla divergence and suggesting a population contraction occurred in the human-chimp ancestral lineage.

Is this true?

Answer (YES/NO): NO